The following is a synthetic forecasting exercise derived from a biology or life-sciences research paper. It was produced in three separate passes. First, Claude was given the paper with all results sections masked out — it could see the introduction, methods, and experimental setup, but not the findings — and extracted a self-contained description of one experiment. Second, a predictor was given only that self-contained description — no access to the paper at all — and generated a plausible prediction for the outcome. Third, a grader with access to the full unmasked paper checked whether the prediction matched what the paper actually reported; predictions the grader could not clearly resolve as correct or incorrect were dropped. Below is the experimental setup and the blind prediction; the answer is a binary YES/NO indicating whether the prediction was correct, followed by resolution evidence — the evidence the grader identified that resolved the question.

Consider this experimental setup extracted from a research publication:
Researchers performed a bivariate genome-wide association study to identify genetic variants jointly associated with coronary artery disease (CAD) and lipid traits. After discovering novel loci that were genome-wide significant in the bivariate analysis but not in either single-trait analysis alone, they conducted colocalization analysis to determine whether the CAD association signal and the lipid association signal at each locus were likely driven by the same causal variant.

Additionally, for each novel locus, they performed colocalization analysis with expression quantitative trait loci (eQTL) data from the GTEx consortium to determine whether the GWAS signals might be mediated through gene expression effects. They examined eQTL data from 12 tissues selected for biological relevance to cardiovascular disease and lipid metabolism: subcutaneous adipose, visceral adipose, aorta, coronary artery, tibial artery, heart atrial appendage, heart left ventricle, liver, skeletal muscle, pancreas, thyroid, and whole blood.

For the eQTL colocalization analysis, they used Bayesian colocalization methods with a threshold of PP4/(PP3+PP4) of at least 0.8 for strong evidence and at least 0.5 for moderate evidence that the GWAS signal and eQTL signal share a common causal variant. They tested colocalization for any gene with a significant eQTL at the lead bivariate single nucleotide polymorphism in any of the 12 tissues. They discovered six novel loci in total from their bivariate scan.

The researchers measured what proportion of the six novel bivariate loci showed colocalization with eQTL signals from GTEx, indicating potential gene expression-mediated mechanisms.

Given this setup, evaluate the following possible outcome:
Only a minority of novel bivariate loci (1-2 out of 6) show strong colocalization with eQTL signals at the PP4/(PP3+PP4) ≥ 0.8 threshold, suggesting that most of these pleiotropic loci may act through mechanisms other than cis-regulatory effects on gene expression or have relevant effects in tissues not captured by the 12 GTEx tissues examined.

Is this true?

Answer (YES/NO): NO